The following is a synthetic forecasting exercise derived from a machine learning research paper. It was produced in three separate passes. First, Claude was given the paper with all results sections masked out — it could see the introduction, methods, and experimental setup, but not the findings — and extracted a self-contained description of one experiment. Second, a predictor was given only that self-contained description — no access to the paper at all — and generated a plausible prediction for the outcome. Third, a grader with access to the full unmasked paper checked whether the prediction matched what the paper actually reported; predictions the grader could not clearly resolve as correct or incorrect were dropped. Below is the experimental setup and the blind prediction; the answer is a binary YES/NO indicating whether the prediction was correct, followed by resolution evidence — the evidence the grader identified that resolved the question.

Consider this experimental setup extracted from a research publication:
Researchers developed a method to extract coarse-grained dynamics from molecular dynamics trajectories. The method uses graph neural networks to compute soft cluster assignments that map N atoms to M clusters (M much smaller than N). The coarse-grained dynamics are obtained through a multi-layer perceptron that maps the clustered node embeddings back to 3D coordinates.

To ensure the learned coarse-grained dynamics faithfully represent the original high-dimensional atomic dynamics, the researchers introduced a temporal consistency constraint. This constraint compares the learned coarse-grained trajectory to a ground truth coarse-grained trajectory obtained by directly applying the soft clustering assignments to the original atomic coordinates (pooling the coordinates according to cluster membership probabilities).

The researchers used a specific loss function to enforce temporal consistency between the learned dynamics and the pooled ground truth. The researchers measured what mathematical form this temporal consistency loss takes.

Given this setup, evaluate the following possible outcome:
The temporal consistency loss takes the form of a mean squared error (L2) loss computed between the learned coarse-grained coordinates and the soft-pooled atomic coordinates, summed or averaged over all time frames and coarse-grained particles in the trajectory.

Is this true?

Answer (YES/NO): NO